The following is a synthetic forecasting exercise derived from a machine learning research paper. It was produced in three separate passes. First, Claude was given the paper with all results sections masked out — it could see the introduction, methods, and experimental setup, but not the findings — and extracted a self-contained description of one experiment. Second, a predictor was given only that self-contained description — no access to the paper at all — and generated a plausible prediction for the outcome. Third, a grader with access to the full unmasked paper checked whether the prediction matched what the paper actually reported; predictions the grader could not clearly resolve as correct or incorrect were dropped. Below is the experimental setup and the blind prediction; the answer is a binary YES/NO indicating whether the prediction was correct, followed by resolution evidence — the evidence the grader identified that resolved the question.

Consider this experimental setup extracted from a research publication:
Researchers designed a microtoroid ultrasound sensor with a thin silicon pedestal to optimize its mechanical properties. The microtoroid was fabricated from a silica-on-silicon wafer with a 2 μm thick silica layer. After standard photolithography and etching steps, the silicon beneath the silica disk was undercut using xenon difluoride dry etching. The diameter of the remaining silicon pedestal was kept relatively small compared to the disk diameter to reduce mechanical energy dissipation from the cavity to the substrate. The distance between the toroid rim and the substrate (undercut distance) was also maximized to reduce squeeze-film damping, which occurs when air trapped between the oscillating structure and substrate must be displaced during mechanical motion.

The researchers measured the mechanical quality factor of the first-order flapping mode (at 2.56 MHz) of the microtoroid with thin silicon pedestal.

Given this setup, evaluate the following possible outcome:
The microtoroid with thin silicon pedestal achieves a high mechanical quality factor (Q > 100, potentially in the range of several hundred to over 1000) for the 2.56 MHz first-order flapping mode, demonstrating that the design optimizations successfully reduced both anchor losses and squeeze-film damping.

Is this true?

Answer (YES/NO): NO